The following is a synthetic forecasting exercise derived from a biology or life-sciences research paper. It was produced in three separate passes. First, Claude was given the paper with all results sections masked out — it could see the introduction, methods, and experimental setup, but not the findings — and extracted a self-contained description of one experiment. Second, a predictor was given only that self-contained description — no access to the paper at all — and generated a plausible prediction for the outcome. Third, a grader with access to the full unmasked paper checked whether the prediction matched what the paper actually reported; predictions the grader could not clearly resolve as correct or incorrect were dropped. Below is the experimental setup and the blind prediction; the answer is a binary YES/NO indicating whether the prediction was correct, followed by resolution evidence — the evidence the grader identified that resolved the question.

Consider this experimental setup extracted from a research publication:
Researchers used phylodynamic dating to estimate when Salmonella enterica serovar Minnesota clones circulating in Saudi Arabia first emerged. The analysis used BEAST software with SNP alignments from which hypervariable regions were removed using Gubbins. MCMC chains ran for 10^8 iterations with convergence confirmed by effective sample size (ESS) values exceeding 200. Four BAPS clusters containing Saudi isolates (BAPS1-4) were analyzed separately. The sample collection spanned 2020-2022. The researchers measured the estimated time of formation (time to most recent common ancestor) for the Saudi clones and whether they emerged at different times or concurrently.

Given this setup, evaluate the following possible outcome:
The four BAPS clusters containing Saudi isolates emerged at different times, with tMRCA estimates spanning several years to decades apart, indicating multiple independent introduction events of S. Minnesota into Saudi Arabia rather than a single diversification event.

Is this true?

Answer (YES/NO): NO